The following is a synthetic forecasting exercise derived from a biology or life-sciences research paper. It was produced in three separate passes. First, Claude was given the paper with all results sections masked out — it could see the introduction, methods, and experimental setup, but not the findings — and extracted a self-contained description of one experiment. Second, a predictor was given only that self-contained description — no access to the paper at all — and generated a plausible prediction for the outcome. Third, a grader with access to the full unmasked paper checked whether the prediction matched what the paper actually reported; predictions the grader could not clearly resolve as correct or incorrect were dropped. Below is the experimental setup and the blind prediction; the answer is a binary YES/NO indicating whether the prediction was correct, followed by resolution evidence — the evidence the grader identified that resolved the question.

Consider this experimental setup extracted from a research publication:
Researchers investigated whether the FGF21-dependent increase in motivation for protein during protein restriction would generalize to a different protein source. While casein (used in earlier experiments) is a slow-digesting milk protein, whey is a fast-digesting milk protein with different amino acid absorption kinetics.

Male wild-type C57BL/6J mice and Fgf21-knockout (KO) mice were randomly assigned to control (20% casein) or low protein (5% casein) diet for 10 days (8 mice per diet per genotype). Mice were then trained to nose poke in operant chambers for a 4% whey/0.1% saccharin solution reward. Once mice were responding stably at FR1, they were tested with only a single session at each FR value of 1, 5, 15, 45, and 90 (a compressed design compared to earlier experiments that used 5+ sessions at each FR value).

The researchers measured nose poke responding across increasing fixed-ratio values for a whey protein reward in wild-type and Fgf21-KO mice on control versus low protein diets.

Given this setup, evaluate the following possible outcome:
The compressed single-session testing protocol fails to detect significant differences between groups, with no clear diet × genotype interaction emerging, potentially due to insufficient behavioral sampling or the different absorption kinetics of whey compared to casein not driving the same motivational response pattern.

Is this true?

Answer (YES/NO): NO